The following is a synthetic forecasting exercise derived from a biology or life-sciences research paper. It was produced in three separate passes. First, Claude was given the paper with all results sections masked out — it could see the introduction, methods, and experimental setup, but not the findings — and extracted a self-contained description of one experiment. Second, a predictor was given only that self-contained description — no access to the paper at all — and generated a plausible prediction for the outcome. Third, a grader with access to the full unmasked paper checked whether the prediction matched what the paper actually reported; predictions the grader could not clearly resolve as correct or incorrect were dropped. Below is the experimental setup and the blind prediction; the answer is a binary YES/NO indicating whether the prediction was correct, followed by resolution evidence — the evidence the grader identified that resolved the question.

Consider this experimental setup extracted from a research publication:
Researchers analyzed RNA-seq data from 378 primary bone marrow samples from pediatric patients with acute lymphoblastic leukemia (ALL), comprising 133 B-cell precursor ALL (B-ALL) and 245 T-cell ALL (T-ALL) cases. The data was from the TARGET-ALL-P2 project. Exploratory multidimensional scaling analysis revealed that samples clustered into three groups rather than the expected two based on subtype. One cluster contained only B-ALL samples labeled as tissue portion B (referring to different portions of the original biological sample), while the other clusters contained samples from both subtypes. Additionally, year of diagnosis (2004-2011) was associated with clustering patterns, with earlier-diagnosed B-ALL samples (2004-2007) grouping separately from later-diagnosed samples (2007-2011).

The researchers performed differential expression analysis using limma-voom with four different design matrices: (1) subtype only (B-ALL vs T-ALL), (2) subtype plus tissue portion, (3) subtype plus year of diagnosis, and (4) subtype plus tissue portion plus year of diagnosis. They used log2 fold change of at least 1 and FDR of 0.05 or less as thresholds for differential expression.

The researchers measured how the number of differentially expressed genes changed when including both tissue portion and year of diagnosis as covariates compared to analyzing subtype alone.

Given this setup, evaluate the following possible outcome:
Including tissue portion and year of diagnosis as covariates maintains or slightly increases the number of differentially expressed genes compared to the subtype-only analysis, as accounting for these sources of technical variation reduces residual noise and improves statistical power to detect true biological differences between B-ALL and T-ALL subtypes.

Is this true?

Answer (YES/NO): NO